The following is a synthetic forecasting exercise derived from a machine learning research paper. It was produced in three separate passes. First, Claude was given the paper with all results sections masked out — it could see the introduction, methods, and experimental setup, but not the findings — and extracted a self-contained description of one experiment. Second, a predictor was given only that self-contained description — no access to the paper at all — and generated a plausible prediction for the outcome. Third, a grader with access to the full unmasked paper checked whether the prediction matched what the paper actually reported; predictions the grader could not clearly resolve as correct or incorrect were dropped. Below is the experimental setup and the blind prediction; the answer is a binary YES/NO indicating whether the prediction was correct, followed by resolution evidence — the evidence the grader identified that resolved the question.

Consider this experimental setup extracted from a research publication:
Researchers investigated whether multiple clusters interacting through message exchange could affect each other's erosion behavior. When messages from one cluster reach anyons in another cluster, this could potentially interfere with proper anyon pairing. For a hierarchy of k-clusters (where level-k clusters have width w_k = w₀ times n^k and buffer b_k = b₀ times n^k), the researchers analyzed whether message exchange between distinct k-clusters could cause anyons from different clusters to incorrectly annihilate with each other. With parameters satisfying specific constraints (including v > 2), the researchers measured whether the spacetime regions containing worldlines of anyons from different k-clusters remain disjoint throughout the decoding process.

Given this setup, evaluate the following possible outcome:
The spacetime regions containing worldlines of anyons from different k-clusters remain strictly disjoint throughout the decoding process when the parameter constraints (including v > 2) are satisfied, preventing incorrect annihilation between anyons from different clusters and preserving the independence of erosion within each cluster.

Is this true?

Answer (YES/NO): YES